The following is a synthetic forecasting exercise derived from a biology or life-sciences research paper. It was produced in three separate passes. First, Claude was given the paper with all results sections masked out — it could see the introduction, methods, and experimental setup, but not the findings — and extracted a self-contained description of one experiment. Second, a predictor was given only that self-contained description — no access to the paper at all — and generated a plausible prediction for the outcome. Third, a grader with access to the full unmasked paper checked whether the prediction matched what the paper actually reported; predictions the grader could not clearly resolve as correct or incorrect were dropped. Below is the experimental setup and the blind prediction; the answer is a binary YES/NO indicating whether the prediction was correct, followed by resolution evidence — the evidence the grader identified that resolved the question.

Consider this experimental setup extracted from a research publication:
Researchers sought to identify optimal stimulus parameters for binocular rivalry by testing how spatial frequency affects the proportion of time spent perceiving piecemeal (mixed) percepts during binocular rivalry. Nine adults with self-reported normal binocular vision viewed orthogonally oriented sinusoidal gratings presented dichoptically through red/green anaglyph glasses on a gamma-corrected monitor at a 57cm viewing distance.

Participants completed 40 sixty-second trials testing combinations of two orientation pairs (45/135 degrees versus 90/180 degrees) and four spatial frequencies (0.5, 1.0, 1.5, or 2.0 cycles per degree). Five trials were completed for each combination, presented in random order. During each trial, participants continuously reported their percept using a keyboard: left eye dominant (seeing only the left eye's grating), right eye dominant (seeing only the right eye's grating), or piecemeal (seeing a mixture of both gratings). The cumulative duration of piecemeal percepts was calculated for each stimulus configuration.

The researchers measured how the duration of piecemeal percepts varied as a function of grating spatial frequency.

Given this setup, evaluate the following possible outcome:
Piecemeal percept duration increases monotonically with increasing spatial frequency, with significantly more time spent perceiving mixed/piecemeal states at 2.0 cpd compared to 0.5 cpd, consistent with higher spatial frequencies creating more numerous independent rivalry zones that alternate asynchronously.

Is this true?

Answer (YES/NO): NO